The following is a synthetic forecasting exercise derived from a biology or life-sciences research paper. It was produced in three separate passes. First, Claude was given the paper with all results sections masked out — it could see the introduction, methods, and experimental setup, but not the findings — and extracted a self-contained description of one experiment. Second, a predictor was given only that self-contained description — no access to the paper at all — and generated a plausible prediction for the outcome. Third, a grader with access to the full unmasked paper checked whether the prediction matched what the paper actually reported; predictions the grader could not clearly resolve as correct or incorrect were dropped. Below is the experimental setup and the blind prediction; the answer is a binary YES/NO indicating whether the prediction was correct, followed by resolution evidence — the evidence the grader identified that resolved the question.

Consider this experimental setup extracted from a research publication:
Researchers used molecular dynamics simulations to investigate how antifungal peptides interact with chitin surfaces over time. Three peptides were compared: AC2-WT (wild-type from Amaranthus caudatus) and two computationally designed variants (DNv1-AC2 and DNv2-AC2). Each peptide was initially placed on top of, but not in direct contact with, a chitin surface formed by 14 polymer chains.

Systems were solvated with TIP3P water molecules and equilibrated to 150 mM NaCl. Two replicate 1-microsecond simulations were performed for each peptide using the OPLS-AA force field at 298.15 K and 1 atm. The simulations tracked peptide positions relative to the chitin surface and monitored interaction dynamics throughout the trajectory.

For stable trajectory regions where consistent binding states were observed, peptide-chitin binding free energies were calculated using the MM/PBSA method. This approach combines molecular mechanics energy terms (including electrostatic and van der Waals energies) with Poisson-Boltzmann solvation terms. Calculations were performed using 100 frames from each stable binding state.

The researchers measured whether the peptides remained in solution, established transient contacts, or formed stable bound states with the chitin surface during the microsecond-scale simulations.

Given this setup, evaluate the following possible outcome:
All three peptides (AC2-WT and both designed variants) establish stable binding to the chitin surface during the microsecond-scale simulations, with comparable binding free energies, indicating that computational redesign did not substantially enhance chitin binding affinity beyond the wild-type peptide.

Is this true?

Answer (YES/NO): NO